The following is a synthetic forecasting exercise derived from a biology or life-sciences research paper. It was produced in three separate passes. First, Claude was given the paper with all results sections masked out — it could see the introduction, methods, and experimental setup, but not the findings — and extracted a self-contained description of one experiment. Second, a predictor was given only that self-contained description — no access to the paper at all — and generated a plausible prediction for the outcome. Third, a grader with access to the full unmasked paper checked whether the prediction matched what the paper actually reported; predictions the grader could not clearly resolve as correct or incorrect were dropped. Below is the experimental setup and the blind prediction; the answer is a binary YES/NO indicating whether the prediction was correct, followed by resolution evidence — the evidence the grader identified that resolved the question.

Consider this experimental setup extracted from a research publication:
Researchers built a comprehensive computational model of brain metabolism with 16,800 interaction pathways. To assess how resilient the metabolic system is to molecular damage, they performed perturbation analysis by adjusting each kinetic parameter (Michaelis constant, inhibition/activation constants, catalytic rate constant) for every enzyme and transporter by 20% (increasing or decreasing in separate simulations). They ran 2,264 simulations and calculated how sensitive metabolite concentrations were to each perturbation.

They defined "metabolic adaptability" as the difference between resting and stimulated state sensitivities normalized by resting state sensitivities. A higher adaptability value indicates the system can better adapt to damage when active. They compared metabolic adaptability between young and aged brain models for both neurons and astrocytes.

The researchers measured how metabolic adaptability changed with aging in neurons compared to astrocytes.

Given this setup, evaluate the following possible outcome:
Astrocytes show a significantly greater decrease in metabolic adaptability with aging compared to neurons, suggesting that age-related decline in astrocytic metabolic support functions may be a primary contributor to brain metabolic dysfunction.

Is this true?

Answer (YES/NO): NO